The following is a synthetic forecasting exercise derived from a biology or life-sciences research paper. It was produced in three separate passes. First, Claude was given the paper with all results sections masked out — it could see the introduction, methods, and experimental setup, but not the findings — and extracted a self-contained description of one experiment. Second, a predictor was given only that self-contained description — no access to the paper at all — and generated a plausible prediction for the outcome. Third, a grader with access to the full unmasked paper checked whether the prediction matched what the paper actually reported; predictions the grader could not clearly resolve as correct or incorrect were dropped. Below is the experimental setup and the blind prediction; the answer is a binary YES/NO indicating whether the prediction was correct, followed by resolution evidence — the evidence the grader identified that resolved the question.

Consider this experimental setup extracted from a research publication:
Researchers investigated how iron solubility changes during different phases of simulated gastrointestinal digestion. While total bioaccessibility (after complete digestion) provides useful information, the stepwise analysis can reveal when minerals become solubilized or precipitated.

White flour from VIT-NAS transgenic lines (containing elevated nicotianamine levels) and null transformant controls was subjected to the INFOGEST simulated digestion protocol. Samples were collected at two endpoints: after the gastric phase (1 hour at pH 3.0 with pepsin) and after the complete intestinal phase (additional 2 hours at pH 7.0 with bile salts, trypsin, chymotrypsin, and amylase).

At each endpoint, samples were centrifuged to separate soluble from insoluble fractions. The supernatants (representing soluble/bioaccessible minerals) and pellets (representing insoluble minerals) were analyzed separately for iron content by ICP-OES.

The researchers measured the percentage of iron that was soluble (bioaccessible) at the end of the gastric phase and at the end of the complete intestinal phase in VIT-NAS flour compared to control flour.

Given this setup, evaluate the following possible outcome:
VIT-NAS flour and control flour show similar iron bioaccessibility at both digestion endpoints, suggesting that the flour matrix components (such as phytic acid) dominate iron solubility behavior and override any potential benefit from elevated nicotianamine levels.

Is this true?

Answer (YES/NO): NO